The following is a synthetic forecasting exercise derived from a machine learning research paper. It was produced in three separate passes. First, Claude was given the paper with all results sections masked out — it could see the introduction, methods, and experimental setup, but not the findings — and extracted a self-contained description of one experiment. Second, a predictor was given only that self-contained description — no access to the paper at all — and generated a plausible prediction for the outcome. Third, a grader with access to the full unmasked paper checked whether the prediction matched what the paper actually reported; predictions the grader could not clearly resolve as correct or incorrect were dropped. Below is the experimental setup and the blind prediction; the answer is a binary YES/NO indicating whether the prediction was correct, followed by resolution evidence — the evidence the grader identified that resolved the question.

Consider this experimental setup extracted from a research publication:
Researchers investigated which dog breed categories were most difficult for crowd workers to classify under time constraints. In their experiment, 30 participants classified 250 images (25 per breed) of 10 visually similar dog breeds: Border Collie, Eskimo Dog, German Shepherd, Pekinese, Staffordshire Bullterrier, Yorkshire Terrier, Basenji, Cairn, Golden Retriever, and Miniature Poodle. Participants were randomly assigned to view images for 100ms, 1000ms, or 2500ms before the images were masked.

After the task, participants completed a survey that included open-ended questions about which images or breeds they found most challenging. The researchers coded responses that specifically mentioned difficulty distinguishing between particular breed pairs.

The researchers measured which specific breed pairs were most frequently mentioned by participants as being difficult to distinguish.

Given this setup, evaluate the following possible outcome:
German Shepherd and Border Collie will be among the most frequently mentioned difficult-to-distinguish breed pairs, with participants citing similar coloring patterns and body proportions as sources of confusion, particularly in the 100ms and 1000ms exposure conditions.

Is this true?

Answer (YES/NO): NO